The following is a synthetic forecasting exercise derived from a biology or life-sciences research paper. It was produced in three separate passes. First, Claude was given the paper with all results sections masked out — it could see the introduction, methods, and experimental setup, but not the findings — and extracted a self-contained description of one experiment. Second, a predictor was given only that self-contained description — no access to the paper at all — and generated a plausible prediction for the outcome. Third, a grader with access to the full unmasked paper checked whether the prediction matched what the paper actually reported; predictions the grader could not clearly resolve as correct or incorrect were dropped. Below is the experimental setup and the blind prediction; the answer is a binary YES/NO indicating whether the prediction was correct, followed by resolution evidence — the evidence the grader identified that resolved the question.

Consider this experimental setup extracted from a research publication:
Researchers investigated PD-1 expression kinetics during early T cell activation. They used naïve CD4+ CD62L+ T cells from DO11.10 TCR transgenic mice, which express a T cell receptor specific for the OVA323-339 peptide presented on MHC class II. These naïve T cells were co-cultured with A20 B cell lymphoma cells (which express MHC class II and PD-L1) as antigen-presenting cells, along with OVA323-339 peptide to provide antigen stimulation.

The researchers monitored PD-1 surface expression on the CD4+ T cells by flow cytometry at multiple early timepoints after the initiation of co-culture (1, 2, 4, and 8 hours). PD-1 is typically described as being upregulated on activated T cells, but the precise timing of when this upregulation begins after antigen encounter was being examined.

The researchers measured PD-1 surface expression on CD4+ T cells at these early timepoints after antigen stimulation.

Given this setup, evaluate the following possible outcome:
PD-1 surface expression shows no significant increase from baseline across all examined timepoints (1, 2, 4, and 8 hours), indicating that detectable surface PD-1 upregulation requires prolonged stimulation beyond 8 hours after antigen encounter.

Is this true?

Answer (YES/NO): NO